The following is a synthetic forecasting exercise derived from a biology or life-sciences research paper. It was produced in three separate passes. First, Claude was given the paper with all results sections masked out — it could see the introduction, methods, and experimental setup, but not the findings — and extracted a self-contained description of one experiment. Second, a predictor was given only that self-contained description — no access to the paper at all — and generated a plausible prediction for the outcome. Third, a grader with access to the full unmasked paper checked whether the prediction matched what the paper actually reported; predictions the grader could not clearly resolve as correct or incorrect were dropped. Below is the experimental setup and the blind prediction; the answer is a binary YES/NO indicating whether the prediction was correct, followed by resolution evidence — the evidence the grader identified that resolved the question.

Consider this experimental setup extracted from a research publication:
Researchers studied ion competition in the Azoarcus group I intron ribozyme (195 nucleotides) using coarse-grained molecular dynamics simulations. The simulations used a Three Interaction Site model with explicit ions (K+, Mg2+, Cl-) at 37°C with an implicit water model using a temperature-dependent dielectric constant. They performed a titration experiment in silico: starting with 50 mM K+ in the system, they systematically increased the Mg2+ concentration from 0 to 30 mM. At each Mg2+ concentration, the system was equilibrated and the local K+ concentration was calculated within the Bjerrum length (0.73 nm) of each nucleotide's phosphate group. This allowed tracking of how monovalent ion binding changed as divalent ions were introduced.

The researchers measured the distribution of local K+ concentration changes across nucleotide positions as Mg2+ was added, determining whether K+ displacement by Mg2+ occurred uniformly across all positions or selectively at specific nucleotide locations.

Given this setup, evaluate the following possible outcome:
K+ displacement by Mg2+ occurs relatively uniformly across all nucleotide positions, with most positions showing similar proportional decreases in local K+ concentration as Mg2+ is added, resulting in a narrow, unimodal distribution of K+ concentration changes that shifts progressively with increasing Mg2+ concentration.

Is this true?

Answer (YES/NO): NO